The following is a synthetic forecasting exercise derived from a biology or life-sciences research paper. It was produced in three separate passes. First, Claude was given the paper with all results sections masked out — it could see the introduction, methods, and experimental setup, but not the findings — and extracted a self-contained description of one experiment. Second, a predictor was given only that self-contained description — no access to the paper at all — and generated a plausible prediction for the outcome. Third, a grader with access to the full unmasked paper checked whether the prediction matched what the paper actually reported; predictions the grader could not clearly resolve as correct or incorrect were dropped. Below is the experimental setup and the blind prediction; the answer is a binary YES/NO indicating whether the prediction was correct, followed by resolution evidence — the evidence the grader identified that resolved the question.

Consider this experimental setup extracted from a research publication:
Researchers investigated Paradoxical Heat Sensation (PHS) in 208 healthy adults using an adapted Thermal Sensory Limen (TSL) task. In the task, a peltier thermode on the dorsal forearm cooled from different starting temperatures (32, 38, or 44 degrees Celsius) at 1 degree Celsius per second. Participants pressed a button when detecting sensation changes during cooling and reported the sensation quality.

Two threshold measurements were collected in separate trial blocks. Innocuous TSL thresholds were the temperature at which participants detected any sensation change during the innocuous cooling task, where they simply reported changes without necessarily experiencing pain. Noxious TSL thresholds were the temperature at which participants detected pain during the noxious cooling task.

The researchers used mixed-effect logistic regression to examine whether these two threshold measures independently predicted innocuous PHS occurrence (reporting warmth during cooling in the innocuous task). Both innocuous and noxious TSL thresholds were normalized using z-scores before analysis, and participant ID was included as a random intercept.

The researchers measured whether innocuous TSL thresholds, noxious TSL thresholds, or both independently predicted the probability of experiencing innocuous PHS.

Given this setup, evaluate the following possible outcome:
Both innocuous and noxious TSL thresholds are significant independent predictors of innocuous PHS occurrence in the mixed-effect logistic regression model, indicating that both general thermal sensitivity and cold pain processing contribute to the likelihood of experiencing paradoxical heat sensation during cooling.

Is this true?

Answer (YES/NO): YES